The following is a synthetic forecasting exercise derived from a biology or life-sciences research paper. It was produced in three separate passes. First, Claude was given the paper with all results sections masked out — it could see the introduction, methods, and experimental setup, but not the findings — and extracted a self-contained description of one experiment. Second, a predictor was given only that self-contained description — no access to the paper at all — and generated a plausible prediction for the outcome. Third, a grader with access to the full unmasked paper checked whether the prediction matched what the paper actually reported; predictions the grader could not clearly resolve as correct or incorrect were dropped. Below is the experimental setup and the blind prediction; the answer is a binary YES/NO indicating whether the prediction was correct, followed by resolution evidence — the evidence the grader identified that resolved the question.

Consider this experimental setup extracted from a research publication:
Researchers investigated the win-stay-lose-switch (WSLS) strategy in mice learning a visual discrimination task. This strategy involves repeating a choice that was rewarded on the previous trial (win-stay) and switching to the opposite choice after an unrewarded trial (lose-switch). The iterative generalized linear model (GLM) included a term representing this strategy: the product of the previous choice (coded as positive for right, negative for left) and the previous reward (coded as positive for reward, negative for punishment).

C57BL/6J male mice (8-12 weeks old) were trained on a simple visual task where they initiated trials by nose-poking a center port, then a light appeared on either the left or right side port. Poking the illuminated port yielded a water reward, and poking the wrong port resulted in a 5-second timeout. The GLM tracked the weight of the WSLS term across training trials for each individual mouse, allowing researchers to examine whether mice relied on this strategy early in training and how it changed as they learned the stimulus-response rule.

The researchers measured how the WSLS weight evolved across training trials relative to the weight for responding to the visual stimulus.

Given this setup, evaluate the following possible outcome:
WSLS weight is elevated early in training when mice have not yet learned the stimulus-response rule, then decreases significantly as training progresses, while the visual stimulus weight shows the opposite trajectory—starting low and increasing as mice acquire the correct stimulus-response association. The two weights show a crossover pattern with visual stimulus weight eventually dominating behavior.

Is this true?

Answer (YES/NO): YES